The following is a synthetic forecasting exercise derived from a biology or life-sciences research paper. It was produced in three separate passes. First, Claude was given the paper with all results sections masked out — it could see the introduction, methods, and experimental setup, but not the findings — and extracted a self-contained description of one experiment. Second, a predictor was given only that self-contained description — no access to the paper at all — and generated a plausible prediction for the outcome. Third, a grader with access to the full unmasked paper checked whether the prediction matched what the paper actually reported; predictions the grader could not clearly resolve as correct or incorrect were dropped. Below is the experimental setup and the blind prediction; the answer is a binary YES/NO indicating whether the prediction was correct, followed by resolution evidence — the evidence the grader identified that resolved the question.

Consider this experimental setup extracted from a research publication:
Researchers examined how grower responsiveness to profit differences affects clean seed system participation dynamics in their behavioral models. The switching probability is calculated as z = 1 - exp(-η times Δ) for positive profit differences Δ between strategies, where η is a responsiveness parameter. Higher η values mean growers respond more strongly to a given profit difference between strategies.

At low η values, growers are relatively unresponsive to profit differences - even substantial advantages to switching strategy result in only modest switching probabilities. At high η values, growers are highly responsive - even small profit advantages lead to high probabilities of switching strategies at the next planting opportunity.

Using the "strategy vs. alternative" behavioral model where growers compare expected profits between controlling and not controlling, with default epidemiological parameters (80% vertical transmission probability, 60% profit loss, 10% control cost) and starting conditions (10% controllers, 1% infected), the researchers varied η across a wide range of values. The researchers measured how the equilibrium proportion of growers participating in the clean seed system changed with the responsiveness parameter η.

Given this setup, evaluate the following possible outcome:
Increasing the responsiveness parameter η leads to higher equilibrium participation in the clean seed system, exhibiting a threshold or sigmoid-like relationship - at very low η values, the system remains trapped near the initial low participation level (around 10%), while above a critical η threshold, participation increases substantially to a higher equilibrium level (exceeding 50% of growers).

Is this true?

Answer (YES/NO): NO